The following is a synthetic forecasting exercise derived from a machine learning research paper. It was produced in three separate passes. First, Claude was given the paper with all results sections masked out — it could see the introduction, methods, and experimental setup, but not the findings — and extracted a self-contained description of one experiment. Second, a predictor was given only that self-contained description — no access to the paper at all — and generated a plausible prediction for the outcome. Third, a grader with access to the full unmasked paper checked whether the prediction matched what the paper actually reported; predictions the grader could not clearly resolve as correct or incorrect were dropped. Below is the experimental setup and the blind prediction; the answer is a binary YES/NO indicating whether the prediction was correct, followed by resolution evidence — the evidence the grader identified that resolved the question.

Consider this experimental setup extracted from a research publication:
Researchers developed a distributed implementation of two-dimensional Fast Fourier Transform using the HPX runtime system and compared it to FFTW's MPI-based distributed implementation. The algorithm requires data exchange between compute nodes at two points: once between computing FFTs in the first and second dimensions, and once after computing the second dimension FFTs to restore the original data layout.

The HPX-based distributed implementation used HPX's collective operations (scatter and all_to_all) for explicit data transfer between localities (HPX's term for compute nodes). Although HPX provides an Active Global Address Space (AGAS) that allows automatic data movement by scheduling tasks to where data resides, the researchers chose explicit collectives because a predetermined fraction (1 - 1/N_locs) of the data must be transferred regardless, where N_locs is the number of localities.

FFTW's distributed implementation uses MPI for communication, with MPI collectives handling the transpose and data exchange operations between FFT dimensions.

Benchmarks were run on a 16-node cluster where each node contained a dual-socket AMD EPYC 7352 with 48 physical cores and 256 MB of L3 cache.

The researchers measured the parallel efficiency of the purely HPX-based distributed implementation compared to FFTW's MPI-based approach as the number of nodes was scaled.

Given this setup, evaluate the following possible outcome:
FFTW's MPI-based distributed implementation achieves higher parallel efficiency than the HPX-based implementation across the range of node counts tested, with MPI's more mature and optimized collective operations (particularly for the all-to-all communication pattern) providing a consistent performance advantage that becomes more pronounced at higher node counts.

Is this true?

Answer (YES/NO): NO